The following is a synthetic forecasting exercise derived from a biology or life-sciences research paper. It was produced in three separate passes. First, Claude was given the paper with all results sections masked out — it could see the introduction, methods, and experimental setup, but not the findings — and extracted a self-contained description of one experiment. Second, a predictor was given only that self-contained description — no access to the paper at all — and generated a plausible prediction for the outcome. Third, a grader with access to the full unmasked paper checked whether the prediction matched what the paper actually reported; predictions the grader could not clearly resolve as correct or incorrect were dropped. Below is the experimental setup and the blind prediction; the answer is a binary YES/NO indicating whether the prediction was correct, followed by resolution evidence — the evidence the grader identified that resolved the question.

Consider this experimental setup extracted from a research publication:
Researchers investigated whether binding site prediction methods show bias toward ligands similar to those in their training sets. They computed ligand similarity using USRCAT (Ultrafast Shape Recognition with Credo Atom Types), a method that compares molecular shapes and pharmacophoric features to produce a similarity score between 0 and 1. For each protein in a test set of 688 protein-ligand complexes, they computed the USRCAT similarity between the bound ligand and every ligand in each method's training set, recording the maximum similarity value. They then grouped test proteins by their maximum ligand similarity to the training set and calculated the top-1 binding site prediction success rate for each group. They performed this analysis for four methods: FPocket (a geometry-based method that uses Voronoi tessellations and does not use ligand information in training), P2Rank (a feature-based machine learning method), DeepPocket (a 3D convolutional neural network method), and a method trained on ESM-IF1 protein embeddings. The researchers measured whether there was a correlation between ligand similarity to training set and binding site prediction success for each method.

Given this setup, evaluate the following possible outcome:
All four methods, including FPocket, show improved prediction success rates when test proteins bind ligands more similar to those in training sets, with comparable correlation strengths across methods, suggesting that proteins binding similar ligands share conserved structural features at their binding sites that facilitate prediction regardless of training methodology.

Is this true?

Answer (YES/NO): NO